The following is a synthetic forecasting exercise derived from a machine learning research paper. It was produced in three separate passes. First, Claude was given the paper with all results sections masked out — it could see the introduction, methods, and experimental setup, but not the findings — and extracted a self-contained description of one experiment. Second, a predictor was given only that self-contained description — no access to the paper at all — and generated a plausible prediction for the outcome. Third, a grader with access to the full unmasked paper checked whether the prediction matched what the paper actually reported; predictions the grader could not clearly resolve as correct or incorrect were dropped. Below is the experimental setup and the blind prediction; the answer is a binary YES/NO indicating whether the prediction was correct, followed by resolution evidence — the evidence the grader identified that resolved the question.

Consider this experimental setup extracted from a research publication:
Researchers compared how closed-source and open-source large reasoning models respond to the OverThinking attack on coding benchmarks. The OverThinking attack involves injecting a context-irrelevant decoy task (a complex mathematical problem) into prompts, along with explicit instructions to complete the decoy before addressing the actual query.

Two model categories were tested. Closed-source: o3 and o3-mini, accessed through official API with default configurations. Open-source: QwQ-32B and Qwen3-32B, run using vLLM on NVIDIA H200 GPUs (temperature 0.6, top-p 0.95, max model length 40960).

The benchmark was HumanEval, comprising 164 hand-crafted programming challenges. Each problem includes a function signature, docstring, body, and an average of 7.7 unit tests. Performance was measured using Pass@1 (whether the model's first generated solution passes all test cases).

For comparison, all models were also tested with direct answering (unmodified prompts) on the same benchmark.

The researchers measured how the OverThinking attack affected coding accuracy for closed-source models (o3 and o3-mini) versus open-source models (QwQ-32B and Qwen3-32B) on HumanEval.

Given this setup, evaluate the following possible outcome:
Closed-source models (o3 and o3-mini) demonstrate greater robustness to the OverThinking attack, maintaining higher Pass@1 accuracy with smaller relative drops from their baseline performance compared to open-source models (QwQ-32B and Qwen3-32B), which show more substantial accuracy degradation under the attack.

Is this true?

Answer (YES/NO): YES